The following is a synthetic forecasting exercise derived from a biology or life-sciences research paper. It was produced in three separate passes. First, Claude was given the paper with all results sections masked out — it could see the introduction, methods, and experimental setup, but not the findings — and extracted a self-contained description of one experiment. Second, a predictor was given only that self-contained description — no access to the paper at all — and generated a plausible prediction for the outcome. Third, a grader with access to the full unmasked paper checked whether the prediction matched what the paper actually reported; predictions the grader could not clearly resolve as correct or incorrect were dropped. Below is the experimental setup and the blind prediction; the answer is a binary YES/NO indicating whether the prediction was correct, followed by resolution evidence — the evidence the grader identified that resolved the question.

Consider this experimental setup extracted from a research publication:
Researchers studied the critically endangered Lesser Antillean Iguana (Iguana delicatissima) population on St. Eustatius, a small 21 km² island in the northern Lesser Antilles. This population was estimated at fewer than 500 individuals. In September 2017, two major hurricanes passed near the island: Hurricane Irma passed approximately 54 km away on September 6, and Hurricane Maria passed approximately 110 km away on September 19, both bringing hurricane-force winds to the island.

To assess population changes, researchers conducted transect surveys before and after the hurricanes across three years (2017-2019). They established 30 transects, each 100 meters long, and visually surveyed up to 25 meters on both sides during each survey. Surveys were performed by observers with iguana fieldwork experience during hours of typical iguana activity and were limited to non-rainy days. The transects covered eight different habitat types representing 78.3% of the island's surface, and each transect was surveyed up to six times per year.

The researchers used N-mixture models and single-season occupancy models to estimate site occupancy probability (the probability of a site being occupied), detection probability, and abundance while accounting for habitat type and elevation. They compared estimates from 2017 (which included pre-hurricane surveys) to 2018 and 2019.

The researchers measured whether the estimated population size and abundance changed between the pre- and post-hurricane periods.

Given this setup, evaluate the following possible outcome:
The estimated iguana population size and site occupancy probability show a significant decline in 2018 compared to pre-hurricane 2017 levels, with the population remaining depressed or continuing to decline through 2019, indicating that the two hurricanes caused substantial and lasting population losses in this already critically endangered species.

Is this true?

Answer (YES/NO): YES